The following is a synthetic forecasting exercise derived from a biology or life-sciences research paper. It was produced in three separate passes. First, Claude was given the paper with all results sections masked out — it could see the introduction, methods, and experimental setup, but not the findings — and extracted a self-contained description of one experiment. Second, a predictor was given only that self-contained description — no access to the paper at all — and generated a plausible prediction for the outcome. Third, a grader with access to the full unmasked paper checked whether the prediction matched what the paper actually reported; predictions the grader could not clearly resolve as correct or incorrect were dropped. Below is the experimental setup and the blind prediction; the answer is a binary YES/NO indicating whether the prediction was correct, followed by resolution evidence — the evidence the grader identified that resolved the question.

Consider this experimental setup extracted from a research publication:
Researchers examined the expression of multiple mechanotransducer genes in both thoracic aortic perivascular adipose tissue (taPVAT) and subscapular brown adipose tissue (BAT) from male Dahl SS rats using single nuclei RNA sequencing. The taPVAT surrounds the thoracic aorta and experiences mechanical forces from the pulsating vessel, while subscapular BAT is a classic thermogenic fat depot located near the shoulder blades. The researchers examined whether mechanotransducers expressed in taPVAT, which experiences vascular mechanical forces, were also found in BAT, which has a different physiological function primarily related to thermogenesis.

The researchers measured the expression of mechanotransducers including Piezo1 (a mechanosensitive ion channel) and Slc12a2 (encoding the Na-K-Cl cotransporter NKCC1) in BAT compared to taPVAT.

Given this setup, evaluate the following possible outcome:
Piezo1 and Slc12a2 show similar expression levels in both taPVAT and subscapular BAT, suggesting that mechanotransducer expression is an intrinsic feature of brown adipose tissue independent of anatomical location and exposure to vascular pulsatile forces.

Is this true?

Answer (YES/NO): YES